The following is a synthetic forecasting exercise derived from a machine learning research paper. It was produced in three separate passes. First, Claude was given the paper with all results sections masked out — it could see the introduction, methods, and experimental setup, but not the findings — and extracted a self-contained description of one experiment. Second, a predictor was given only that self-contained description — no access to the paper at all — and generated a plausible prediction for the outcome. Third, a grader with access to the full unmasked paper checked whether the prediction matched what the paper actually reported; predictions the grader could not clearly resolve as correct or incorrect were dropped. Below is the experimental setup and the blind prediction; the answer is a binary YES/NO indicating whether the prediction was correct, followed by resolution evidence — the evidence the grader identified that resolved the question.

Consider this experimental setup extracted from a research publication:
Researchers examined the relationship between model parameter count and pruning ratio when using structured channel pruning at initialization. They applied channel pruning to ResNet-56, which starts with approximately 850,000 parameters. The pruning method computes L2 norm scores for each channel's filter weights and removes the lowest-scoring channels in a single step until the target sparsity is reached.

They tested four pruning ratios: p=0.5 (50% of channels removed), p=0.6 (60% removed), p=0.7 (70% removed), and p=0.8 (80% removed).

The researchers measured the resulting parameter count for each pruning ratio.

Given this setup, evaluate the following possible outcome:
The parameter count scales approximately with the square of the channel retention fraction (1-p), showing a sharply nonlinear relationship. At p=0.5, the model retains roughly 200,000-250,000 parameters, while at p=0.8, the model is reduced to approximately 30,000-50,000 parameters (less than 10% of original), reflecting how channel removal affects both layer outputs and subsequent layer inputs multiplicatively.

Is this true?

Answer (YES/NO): YES